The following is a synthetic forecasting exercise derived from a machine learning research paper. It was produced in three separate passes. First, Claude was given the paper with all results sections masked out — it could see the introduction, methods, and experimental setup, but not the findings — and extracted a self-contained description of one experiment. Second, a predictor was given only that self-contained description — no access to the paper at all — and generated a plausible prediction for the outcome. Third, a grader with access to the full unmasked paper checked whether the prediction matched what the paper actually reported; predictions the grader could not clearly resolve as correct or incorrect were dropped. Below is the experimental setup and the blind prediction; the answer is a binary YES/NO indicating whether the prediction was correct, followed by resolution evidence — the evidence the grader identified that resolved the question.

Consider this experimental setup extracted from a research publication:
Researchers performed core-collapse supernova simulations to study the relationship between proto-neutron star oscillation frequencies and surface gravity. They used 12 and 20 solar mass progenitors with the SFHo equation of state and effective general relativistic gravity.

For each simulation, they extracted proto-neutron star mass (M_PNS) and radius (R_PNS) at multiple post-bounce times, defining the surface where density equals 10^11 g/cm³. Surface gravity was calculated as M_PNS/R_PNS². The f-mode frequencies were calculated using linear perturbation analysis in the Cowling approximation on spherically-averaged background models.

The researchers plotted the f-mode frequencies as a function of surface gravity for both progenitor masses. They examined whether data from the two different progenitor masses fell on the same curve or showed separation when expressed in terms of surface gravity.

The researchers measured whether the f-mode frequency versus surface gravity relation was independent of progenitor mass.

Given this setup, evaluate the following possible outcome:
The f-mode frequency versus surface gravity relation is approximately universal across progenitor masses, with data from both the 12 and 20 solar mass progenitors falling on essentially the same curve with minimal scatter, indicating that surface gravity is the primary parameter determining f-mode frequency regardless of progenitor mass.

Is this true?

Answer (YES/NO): NO